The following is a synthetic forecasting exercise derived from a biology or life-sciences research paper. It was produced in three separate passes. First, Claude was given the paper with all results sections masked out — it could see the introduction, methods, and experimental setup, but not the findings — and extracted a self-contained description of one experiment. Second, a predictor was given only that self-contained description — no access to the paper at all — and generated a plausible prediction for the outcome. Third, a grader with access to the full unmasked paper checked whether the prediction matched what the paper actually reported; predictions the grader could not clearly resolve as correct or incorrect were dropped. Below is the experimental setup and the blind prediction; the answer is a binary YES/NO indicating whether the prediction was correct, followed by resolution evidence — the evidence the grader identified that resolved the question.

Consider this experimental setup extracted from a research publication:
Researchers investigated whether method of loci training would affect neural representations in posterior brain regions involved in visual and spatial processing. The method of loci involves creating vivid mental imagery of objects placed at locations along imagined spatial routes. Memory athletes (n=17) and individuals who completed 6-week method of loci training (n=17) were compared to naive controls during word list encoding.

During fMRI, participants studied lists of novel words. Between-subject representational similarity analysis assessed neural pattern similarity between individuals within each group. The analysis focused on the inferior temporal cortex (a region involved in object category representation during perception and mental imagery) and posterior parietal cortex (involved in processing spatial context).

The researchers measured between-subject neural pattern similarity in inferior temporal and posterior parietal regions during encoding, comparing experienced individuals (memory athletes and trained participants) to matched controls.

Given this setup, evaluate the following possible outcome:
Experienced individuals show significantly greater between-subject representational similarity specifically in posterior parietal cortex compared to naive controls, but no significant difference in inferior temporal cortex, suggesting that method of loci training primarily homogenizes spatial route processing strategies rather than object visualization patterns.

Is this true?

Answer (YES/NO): NO